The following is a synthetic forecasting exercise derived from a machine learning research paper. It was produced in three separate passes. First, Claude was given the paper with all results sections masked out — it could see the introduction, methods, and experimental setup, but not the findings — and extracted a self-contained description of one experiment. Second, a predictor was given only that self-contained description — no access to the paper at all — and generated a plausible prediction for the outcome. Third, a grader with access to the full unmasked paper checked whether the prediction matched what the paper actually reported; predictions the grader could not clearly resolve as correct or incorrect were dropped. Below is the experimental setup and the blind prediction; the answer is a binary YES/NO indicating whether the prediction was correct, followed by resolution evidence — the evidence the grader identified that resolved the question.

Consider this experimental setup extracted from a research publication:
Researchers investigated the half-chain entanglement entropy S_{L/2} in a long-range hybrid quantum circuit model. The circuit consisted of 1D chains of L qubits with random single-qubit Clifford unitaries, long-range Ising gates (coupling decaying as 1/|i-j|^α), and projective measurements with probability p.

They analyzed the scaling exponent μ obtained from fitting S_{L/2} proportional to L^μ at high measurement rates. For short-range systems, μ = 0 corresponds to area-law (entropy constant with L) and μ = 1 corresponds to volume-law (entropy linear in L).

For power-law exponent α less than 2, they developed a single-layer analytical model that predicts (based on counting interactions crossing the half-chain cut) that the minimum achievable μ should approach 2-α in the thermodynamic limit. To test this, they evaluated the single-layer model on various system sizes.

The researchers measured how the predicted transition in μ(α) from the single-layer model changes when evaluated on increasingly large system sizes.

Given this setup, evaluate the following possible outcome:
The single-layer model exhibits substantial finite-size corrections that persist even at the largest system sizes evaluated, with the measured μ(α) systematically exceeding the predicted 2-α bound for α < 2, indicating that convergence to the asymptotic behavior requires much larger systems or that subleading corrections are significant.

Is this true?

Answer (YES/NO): NO